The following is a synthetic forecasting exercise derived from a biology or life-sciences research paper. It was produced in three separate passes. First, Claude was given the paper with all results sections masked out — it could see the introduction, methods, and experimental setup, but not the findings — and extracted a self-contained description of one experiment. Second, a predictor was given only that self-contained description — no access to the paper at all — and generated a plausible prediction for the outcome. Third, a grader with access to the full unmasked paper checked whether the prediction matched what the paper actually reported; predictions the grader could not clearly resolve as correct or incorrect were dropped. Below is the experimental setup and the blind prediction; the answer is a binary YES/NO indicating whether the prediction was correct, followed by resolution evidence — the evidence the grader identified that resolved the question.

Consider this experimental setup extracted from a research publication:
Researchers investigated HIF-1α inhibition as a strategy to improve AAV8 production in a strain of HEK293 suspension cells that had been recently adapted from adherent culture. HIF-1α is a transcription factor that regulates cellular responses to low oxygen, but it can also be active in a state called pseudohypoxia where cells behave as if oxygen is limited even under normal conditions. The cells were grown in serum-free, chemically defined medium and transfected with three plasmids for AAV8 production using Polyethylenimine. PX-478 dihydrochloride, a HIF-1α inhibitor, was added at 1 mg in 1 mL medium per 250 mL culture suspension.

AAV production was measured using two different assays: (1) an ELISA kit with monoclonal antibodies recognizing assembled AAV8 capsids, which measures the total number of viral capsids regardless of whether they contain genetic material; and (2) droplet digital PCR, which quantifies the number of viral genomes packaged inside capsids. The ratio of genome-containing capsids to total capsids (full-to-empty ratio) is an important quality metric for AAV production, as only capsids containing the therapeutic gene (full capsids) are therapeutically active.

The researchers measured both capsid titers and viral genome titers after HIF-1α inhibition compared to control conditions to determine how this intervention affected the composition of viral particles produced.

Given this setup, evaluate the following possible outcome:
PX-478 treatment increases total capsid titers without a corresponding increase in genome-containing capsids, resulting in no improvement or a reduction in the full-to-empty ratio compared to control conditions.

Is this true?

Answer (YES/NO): YES